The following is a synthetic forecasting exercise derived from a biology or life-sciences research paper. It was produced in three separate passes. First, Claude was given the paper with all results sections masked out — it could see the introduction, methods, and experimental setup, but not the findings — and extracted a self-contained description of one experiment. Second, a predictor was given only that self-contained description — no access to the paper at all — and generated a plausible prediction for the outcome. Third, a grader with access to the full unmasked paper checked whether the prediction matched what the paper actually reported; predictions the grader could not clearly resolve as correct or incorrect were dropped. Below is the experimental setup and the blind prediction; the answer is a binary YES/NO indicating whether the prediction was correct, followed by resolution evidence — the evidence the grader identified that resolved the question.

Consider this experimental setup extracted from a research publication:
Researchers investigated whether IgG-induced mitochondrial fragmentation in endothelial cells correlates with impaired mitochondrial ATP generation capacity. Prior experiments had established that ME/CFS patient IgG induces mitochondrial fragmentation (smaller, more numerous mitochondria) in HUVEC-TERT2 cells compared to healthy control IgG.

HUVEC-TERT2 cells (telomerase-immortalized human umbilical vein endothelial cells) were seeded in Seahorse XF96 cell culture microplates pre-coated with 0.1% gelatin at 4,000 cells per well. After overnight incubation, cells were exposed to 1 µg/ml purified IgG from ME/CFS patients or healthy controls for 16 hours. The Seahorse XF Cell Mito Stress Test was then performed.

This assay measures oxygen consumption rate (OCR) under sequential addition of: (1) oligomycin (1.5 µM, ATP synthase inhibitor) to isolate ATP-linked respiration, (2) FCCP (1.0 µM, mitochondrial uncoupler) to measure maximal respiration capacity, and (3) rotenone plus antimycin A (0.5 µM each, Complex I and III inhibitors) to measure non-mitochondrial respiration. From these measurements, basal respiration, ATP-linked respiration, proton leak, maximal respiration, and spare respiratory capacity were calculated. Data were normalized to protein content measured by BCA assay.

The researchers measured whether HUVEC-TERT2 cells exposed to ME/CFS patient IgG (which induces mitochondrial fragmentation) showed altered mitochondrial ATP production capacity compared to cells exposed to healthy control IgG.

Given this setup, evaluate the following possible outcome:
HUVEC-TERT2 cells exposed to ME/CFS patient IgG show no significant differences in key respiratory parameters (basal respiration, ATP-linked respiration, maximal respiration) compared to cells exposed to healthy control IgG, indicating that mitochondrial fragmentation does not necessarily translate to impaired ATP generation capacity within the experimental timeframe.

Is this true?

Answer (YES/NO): NO